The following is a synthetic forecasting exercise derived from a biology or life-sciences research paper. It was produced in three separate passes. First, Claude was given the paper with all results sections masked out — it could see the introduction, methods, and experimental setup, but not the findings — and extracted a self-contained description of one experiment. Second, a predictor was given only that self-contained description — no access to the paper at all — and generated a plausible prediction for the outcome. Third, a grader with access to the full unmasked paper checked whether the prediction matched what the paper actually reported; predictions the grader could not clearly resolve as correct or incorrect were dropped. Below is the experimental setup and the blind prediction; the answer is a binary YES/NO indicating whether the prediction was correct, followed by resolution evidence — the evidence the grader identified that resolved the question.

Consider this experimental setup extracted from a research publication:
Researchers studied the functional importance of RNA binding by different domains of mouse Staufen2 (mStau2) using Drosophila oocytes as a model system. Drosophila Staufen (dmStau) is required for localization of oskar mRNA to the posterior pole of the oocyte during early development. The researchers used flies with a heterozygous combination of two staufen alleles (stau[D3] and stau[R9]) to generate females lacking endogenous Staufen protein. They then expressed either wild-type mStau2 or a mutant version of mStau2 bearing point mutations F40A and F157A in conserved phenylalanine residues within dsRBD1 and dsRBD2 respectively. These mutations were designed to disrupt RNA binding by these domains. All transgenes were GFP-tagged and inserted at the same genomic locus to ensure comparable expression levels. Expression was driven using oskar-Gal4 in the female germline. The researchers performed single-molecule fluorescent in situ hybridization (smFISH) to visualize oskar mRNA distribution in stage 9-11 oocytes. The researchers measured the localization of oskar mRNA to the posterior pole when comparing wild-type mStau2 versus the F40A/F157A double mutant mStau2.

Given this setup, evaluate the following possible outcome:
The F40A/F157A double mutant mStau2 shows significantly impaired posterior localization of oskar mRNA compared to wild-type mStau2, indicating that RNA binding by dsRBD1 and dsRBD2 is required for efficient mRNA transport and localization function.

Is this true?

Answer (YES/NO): YES